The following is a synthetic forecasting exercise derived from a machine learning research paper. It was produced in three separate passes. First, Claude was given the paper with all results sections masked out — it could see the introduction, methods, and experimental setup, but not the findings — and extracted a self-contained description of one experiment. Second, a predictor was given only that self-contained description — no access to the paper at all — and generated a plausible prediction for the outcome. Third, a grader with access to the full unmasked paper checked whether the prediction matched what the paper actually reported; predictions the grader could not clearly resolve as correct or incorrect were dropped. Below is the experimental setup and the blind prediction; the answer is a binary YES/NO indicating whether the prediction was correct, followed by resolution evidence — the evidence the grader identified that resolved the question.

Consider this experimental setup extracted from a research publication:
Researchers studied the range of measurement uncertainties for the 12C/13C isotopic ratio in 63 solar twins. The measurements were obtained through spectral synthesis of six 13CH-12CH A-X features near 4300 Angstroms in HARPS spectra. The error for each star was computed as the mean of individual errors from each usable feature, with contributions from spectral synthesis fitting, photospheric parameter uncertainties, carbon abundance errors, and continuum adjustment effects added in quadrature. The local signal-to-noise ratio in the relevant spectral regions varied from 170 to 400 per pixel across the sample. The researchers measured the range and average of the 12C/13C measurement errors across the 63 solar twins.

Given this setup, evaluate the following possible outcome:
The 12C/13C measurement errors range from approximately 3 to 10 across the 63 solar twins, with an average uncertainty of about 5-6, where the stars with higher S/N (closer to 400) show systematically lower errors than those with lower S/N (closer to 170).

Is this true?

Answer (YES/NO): NO